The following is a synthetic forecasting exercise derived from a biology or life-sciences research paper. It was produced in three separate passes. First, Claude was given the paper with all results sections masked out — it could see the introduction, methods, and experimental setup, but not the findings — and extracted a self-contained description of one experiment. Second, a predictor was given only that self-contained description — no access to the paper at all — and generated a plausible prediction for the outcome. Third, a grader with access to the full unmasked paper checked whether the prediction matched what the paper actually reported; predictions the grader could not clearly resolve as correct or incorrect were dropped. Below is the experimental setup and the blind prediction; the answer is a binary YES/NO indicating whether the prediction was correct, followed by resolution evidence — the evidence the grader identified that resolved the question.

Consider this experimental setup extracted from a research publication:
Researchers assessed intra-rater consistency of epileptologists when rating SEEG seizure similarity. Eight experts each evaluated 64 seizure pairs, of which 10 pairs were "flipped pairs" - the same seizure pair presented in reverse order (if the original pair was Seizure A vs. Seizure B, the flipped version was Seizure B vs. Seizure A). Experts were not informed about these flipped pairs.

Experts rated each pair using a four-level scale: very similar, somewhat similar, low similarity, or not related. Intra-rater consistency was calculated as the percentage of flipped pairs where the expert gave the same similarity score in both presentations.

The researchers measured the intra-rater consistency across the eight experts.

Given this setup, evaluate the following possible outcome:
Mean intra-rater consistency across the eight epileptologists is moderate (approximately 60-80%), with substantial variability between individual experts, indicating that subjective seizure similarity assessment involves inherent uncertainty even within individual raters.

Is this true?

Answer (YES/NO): NO